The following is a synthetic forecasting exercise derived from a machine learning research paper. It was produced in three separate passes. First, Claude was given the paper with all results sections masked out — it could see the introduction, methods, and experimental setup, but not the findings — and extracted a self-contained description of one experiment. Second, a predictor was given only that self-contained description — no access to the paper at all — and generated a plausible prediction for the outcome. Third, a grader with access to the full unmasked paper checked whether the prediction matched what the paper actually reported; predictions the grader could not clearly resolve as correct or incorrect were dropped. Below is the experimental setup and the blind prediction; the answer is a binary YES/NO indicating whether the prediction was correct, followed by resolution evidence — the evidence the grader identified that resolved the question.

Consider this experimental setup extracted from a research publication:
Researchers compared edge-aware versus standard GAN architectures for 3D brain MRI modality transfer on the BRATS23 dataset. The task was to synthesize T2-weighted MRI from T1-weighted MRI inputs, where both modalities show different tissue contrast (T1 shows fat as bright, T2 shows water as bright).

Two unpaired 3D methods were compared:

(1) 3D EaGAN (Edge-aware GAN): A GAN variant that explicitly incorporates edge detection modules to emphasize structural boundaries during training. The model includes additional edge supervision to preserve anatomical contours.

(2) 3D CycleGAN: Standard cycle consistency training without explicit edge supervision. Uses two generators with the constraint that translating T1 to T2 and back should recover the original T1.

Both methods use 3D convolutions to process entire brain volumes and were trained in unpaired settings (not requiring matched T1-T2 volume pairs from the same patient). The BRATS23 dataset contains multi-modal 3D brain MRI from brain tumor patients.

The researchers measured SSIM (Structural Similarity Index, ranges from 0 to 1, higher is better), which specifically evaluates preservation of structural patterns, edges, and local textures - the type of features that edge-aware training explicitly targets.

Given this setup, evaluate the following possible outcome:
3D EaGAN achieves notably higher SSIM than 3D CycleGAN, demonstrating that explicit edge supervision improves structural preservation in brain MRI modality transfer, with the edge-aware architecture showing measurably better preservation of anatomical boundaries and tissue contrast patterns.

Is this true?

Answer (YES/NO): NO